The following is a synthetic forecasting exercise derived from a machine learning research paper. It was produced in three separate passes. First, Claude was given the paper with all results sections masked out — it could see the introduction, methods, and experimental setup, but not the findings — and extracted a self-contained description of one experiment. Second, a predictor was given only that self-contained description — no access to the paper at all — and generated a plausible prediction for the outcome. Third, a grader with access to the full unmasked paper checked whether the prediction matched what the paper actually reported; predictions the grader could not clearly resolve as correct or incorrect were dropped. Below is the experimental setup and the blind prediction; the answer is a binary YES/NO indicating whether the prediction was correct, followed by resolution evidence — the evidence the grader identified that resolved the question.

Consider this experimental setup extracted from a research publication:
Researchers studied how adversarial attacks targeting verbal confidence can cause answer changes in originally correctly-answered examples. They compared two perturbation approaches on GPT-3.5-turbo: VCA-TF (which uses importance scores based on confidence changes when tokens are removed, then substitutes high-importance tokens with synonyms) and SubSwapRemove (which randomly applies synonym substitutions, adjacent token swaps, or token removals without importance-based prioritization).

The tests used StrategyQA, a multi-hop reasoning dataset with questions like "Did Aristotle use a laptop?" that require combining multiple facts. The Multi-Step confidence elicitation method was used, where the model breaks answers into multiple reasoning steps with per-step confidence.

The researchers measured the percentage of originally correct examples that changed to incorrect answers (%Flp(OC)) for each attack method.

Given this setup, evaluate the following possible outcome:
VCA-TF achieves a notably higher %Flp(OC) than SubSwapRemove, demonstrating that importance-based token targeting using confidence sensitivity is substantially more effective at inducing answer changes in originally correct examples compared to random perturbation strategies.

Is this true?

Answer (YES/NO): NO